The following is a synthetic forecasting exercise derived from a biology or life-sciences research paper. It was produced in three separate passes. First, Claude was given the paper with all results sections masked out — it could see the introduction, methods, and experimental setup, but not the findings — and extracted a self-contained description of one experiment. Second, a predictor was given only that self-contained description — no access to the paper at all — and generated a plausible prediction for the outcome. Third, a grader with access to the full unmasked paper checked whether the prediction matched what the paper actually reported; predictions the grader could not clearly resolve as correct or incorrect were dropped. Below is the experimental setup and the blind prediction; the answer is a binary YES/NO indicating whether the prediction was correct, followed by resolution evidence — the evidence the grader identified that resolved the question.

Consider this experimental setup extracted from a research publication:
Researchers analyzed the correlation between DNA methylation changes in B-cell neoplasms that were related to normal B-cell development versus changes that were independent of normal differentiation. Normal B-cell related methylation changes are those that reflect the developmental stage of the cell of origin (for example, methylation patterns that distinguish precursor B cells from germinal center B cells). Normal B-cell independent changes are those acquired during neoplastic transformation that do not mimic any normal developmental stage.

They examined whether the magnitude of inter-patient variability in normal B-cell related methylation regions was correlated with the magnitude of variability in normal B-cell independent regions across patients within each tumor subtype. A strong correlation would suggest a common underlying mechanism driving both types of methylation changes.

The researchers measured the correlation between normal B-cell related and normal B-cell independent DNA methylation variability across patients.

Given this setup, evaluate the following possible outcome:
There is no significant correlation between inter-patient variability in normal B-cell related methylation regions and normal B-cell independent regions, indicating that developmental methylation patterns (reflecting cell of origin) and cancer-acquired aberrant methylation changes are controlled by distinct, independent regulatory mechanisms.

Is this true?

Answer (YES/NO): NO